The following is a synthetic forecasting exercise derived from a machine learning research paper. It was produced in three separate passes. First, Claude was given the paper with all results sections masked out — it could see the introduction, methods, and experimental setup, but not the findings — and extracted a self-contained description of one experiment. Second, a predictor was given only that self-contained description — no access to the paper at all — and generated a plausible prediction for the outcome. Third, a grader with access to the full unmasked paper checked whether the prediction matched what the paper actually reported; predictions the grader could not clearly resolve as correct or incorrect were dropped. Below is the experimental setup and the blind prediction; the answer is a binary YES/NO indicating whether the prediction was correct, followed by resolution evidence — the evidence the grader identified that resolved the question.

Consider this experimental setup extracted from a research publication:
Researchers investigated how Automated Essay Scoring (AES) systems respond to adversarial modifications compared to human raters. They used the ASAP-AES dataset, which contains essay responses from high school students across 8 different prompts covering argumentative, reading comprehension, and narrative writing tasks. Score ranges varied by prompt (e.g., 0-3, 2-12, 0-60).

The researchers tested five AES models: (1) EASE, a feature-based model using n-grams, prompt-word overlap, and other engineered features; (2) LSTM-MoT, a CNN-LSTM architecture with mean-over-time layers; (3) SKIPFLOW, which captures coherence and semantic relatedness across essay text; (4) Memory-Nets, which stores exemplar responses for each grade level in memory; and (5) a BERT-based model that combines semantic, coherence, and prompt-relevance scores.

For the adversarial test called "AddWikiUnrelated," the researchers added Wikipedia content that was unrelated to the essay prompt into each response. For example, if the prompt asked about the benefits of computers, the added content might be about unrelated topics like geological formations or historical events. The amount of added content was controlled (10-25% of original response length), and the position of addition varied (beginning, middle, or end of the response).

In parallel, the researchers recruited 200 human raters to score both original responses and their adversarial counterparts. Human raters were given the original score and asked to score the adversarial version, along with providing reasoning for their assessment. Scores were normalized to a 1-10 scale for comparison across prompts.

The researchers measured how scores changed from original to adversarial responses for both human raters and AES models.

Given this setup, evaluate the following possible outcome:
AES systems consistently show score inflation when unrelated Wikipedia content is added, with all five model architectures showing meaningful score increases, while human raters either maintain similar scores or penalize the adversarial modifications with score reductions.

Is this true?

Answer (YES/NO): NO